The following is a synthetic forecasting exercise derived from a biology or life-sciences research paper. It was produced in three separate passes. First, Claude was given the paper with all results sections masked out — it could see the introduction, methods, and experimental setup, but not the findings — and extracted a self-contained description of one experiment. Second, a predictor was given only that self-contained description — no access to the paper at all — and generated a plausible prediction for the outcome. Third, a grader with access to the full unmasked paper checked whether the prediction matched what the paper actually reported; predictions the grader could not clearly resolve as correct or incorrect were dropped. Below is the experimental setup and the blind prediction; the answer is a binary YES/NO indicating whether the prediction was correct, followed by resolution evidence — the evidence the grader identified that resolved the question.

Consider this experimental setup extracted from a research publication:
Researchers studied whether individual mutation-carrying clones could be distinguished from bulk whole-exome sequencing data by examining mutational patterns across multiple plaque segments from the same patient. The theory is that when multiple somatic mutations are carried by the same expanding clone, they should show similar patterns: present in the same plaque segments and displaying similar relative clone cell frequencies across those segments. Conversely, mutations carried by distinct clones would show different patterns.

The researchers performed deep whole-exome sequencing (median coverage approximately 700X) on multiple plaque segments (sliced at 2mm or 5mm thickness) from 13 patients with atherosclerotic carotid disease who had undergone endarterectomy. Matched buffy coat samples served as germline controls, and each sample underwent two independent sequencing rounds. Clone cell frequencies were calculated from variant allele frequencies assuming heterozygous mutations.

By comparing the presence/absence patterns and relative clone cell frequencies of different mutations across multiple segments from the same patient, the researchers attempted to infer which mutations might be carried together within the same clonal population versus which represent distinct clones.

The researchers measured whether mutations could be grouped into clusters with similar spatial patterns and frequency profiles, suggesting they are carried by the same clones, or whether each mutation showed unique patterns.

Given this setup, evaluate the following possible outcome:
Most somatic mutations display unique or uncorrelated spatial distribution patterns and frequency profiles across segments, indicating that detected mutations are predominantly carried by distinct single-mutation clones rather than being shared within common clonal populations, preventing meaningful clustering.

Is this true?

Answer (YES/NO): NO